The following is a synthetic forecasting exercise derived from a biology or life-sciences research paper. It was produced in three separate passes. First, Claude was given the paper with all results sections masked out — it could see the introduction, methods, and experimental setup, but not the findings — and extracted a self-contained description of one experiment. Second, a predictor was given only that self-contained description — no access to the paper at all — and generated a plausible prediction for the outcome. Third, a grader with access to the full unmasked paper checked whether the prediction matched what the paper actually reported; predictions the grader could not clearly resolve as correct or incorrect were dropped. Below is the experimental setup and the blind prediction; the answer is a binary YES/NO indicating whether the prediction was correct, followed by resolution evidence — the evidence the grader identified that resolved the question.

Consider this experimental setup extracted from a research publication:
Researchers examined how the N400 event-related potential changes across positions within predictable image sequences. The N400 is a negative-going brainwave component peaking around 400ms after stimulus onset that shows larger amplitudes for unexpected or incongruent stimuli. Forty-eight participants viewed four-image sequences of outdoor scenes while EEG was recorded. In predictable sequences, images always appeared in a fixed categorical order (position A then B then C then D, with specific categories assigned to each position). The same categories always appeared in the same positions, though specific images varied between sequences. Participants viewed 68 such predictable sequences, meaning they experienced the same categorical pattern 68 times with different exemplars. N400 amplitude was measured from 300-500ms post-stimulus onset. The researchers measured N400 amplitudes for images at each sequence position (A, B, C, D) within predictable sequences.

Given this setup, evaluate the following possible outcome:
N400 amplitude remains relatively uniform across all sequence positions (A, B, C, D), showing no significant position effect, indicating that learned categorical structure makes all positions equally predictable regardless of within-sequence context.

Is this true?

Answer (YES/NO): NO